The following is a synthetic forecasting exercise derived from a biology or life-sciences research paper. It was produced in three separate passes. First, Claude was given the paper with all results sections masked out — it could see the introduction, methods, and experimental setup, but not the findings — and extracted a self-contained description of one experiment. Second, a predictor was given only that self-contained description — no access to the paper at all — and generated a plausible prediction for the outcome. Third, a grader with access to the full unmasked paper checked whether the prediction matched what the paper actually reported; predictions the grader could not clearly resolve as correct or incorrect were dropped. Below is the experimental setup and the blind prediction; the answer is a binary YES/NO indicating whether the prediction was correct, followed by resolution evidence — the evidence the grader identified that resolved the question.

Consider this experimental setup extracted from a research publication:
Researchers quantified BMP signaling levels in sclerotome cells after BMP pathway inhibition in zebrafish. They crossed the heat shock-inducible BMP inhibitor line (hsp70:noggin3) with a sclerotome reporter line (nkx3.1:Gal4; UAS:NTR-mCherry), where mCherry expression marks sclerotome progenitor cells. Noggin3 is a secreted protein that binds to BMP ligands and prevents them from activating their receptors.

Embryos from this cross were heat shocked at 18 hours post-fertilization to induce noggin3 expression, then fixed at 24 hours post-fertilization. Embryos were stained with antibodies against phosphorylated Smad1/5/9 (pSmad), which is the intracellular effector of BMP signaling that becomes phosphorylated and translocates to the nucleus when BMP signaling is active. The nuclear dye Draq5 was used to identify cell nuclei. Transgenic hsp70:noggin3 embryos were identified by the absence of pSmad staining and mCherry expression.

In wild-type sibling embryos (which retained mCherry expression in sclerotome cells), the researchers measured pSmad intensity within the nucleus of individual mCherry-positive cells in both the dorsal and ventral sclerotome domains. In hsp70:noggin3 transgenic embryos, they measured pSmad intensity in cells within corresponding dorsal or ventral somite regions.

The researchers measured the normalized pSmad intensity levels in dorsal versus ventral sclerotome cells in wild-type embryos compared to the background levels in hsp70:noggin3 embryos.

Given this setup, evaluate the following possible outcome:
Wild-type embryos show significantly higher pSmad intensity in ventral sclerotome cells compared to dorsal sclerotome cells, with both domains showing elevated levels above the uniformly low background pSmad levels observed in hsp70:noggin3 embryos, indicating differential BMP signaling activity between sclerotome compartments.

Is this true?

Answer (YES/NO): NO